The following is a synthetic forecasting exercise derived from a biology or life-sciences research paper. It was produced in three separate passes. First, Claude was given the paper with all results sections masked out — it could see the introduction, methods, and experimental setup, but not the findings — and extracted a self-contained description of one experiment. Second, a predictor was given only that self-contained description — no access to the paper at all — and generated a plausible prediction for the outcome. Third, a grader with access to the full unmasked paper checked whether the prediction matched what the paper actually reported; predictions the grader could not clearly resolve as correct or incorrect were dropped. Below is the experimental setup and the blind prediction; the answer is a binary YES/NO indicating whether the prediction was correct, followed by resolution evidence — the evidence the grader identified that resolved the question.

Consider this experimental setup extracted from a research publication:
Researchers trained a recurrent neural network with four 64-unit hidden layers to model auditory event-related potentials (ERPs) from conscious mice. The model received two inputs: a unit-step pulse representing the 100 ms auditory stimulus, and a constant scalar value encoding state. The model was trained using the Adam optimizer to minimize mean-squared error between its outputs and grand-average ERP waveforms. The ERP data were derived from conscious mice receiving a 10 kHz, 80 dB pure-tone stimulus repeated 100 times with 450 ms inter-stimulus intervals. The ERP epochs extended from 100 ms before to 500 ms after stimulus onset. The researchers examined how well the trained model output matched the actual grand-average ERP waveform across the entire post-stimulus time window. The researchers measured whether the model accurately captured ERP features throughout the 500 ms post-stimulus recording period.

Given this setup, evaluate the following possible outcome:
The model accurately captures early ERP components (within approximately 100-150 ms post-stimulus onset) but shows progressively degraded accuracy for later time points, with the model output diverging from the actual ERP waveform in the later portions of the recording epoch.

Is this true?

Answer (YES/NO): NO